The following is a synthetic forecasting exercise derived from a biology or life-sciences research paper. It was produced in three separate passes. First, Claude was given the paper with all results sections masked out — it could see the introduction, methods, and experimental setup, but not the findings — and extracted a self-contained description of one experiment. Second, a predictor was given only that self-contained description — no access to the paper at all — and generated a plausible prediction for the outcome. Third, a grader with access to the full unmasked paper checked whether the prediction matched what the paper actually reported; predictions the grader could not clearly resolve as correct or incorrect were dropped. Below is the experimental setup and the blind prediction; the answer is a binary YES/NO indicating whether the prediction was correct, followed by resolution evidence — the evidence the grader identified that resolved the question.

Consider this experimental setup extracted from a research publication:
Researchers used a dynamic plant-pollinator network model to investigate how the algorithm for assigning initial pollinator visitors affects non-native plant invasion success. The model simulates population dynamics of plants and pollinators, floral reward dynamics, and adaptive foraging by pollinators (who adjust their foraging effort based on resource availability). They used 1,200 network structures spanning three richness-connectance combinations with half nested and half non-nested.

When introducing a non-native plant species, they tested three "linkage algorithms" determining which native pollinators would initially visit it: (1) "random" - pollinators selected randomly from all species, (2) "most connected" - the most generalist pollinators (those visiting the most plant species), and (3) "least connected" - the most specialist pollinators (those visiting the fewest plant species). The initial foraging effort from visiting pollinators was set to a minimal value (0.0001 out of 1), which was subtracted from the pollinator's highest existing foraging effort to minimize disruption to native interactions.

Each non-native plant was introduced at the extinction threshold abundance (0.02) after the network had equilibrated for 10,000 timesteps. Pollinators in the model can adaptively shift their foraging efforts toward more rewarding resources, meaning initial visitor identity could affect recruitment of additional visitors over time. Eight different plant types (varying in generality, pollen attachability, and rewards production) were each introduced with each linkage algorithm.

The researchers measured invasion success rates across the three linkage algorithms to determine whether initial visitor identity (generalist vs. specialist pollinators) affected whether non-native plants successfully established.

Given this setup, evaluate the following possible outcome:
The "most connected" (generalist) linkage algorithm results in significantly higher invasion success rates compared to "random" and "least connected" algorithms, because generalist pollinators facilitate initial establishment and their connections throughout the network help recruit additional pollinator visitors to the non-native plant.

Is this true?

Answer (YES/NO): NO